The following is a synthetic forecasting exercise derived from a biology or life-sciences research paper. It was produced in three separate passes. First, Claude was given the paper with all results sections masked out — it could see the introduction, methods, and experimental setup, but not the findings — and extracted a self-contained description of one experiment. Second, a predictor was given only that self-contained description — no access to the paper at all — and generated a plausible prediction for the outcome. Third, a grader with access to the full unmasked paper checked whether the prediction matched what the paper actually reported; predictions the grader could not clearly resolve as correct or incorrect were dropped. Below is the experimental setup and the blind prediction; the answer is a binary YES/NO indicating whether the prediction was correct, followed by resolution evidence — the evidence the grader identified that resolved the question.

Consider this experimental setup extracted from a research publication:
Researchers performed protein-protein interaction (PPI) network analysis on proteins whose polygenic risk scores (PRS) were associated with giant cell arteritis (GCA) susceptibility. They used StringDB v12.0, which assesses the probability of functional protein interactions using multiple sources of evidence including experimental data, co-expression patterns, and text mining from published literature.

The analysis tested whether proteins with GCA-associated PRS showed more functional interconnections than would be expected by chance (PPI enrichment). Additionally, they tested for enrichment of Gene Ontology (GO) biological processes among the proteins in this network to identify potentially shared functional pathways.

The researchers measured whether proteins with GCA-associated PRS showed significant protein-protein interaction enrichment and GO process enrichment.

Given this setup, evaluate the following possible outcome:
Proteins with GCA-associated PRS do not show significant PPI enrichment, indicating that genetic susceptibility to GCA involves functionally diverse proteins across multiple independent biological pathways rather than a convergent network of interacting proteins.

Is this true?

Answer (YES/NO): NO